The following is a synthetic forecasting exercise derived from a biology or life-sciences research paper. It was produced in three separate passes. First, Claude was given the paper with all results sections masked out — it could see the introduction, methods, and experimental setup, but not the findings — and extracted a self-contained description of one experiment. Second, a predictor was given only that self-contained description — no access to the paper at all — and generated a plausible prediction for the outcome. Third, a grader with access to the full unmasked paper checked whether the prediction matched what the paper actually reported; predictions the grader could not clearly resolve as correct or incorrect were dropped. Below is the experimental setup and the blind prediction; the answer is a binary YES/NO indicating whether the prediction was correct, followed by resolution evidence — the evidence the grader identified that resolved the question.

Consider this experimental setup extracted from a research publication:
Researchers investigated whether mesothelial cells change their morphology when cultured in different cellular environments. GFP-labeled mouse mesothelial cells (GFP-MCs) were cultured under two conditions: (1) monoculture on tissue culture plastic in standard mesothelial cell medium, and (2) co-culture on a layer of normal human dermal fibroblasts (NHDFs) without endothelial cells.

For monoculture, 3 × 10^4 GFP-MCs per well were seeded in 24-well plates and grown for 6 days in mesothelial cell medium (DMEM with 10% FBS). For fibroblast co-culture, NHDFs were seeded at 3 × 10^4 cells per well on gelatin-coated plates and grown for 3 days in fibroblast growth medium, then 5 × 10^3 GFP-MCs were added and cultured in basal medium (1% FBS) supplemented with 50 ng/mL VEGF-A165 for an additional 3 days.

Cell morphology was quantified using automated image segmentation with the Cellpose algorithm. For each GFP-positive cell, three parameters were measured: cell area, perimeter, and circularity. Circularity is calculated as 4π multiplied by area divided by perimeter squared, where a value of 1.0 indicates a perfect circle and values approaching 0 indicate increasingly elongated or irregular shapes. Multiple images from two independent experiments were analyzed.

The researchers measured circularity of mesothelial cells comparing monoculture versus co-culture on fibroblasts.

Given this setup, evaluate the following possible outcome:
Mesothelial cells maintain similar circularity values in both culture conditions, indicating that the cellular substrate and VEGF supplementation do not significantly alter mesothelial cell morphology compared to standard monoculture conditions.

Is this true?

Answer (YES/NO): NO